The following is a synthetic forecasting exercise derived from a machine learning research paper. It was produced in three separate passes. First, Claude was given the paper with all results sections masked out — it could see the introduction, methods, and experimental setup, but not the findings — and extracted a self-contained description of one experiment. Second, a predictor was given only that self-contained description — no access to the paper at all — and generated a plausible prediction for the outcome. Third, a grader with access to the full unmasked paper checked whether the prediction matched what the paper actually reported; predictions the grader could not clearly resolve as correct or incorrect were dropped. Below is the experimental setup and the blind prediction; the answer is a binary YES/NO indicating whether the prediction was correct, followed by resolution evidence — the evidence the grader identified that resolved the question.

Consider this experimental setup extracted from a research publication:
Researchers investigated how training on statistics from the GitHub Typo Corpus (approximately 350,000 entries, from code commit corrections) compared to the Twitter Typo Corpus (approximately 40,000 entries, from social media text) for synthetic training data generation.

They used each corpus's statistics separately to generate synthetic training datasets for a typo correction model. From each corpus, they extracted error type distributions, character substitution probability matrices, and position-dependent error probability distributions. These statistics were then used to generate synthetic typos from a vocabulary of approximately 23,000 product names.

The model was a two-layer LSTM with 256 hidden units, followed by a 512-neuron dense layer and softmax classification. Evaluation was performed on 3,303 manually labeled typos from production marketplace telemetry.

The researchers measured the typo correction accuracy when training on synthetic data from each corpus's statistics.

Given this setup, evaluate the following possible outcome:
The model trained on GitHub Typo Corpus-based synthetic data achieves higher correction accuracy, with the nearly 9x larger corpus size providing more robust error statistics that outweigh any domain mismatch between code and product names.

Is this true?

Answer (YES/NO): YES